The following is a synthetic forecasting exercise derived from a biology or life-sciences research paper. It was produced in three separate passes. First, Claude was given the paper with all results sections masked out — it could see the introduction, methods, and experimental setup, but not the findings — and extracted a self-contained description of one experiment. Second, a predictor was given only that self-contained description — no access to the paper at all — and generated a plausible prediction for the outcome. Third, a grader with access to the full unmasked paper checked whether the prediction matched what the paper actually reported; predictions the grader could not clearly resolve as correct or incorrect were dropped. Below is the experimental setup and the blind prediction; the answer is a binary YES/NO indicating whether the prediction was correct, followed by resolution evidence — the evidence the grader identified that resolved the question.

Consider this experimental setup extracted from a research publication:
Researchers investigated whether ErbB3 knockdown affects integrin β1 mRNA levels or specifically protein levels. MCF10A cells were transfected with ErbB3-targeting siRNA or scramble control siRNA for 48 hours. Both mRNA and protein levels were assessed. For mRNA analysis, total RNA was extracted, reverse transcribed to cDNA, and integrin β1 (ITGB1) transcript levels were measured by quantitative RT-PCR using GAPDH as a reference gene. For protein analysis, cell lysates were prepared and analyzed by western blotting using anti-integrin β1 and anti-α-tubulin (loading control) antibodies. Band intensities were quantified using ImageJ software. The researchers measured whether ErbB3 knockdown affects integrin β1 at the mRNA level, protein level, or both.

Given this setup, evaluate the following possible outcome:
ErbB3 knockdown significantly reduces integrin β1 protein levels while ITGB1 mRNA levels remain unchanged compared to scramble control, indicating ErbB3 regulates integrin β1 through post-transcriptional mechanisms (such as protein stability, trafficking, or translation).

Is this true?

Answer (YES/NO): NO